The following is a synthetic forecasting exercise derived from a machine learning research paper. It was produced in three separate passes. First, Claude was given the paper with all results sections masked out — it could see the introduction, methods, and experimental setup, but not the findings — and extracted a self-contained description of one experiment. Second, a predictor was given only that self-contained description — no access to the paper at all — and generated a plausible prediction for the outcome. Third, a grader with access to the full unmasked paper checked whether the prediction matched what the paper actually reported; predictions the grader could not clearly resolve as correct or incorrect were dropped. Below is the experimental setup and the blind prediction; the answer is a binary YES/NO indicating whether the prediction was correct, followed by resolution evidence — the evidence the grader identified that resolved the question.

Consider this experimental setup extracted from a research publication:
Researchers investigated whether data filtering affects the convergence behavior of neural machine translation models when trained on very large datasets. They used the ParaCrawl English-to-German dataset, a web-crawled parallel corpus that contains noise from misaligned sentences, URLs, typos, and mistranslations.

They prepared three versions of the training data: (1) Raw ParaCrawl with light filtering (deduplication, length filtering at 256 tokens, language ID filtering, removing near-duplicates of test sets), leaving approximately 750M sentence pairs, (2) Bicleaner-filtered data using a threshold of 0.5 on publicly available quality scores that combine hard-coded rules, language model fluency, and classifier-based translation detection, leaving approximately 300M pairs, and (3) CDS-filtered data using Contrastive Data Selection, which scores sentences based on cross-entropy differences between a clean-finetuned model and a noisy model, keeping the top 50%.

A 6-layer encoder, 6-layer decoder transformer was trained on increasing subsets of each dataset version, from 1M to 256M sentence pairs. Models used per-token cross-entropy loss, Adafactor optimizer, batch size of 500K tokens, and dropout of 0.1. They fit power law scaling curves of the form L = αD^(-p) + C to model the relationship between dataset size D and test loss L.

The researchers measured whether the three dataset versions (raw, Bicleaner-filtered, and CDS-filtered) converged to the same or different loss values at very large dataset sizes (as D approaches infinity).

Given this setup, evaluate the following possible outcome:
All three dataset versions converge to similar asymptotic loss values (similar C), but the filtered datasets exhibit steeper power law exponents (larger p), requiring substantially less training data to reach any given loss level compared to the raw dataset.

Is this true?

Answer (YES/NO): NO